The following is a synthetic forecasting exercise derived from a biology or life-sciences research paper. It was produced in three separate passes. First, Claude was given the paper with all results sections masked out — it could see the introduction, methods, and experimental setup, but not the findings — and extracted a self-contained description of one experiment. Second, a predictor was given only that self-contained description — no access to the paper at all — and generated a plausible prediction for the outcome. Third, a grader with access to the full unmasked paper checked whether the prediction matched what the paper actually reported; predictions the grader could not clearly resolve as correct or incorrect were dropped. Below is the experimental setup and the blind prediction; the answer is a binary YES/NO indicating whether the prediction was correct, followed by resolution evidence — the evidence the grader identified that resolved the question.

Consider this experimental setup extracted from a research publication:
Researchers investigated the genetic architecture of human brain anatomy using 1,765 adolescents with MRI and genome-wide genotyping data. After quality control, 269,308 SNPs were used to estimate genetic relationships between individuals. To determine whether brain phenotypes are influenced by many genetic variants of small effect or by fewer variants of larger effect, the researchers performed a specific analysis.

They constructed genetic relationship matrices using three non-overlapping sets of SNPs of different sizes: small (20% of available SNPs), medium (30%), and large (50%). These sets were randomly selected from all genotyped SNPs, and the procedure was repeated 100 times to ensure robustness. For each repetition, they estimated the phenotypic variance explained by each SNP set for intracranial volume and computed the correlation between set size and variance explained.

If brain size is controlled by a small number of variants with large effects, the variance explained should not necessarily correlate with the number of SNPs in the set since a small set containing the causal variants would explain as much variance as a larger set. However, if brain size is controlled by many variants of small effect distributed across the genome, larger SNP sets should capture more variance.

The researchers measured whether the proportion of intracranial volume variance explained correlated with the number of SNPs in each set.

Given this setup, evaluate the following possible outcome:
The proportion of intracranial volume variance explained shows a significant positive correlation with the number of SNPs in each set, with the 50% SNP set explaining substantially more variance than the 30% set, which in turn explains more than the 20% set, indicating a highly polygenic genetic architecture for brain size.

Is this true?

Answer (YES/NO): YES